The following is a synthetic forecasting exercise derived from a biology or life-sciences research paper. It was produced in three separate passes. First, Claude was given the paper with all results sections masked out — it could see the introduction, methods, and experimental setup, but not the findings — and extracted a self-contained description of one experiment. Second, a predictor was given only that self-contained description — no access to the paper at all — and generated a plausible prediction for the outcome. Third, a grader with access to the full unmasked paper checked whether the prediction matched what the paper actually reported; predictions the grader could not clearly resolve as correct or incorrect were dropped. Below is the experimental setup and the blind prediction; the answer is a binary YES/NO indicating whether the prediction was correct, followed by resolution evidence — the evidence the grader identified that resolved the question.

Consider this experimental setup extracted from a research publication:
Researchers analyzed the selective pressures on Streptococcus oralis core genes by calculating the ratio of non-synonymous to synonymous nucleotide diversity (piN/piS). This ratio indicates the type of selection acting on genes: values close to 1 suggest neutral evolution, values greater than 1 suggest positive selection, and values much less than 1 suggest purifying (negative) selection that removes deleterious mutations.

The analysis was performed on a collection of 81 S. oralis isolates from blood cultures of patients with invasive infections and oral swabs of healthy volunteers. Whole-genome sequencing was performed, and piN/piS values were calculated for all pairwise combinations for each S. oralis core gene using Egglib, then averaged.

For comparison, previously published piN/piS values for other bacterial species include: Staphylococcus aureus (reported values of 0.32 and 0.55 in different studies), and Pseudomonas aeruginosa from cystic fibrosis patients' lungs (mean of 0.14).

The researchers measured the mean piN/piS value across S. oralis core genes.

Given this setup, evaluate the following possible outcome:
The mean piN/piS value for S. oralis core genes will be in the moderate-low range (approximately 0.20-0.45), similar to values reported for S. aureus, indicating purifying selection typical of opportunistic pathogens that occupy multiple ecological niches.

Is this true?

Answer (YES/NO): NO